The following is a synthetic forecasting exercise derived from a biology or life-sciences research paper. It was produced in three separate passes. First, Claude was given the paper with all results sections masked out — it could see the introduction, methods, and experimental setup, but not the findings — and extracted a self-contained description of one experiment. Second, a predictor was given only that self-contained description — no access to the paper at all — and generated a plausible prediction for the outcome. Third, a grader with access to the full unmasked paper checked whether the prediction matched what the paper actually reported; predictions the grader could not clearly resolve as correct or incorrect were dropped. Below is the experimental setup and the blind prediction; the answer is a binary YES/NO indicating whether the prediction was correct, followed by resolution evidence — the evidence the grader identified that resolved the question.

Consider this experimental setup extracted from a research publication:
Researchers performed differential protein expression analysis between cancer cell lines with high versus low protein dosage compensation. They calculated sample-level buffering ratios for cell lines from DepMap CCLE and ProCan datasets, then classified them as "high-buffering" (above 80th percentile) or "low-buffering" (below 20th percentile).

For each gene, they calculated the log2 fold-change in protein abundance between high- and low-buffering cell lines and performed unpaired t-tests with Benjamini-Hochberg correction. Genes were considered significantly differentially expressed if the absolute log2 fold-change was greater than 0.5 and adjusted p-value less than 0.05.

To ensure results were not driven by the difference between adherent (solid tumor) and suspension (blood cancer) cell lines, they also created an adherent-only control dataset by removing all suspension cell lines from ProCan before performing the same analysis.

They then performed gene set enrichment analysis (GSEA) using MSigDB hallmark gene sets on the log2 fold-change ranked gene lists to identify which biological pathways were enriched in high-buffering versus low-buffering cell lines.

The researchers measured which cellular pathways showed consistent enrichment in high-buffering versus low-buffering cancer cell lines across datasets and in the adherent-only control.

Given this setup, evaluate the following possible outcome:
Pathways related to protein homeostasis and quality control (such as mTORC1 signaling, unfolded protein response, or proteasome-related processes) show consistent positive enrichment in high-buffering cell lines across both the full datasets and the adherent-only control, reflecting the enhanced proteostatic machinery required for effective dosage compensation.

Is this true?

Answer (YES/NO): NO